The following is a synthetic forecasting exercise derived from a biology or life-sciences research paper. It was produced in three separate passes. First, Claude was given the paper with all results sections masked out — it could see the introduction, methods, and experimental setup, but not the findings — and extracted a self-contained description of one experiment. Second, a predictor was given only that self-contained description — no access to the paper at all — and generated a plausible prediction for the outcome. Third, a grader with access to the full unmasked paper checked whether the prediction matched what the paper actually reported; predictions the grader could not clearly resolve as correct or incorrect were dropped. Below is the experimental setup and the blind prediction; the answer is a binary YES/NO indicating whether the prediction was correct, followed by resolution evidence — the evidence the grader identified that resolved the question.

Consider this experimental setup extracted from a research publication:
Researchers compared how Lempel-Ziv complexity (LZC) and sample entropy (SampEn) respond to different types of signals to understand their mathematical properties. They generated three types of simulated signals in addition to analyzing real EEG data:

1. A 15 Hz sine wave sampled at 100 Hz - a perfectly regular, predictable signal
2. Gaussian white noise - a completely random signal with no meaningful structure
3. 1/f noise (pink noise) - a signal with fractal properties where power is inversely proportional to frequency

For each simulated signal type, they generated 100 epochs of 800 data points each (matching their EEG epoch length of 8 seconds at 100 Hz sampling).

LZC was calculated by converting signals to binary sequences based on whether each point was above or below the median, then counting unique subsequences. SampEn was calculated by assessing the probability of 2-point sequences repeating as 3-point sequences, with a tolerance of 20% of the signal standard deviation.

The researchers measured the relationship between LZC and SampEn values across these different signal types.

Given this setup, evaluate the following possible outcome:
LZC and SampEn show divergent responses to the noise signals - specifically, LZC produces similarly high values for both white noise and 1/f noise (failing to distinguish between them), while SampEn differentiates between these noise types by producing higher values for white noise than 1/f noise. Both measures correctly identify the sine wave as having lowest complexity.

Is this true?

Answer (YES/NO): NO